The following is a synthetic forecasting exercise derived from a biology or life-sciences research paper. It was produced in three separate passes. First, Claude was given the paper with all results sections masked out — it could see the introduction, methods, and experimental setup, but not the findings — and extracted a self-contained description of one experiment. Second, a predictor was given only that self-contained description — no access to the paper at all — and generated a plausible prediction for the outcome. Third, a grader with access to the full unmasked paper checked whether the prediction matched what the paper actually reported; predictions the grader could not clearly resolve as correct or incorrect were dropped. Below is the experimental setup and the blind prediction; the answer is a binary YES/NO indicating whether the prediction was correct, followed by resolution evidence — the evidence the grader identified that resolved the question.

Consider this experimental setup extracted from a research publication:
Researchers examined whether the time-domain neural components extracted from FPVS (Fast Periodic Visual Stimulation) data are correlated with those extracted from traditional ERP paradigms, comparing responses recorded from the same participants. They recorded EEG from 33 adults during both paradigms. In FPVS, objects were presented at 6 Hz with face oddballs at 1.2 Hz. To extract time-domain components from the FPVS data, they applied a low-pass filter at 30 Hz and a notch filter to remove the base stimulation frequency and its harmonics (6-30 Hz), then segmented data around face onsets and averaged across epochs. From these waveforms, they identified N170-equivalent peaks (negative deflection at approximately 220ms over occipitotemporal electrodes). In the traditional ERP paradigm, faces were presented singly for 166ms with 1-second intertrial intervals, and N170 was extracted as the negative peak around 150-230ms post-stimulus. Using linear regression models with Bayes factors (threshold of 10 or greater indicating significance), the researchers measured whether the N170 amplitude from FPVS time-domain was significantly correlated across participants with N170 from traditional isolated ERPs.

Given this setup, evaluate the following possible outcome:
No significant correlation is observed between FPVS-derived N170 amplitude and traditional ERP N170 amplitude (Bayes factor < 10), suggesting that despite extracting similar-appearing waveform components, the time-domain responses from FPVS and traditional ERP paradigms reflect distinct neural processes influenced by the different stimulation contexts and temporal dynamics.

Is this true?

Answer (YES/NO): YES